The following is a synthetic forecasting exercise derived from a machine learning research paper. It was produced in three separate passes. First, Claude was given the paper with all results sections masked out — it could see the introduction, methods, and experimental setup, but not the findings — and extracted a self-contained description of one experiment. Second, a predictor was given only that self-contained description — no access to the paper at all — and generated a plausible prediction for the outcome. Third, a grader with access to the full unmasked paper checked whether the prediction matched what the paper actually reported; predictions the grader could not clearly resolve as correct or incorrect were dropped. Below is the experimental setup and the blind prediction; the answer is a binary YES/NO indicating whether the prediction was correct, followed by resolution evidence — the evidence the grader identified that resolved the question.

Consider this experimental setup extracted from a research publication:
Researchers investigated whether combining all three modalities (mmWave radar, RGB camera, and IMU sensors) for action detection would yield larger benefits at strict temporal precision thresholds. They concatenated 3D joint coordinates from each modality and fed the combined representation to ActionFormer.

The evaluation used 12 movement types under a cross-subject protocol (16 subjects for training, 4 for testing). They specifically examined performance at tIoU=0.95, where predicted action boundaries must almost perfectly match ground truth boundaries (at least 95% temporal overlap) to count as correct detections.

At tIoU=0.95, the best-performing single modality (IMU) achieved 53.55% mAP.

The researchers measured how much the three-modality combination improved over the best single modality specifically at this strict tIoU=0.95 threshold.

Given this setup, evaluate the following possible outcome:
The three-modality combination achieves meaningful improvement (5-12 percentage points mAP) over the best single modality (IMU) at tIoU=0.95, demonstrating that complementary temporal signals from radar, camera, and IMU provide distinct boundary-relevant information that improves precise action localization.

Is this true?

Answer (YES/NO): YES